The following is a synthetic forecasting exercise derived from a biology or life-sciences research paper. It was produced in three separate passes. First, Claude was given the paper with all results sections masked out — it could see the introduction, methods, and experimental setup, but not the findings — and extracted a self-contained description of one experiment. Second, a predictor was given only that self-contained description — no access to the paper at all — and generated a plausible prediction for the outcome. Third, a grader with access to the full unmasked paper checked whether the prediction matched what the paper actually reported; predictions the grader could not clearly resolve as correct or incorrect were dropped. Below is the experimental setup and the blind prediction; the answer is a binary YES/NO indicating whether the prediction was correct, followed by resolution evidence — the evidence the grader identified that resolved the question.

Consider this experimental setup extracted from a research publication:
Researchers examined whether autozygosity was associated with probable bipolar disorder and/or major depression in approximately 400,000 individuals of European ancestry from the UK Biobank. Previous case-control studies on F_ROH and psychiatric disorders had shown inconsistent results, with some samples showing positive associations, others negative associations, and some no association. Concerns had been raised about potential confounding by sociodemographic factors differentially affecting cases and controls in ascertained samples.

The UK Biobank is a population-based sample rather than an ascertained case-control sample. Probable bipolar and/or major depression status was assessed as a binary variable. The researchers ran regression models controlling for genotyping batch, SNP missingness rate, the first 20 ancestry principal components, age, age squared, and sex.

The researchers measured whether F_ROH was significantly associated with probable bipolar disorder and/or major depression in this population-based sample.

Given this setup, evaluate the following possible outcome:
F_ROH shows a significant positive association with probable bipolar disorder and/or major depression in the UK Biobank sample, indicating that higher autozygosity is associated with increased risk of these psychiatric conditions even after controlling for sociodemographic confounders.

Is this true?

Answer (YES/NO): NO